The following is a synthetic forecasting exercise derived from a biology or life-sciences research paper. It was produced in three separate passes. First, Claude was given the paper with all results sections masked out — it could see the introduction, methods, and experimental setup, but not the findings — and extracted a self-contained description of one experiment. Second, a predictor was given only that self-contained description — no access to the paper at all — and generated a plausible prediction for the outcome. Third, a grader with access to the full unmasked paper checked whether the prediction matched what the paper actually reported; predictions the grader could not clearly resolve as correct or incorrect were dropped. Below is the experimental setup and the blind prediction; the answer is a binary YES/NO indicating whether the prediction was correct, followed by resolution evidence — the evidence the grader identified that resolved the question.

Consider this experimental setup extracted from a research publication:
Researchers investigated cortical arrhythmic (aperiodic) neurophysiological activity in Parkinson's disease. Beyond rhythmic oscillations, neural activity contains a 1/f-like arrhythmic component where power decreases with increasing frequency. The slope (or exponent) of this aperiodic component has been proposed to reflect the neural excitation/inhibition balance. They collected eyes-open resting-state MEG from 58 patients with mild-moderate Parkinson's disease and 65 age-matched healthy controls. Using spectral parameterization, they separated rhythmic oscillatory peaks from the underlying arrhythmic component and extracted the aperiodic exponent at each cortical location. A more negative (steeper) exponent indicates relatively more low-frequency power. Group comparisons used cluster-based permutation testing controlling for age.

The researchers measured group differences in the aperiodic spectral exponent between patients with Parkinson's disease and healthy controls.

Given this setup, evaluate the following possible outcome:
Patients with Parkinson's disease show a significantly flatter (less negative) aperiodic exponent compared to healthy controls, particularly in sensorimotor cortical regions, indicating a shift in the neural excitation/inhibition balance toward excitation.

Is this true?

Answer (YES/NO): NO